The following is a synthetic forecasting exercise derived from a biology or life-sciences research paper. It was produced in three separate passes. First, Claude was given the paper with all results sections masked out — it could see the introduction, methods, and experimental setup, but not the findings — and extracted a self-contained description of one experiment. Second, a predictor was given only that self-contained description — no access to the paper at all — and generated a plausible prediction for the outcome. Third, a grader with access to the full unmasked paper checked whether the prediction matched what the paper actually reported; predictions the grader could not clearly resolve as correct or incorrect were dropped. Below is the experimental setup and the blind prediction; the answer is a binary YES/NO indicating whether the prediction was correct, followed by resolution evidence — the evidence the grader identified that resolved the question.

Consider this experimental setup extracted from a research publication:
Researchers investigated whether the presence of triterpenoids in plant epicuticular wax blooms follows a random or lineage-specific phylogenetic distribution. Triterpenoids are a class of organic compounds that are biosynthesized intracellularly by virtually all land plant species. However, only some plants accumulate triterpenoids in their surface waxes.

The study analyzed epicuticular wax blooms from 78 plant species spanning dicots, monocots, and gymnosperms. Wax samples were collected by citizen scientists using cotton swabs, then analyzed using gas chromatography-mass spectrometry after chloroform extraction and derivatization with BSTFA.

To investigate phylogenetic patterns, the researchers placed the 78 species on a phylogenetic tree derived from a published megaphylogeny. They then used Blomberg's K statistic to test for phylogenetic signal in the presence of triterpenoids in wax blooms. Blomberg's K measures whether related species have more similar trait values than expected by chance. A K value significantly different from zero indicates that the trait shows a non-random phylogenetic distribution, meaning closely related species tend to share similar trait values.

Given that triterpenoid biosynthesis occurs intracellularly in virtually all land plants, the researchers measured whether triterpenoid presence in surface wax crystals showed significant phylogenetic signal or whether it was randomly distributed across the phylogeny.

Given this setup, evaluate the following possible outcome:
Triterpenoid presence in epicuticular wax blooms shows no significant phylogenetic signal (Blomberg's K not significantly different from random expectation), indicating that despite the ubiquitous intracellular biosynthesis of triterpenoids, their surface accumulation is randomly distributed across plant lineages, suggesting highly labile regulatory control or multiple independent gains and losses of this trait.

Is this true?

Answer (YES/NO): NO